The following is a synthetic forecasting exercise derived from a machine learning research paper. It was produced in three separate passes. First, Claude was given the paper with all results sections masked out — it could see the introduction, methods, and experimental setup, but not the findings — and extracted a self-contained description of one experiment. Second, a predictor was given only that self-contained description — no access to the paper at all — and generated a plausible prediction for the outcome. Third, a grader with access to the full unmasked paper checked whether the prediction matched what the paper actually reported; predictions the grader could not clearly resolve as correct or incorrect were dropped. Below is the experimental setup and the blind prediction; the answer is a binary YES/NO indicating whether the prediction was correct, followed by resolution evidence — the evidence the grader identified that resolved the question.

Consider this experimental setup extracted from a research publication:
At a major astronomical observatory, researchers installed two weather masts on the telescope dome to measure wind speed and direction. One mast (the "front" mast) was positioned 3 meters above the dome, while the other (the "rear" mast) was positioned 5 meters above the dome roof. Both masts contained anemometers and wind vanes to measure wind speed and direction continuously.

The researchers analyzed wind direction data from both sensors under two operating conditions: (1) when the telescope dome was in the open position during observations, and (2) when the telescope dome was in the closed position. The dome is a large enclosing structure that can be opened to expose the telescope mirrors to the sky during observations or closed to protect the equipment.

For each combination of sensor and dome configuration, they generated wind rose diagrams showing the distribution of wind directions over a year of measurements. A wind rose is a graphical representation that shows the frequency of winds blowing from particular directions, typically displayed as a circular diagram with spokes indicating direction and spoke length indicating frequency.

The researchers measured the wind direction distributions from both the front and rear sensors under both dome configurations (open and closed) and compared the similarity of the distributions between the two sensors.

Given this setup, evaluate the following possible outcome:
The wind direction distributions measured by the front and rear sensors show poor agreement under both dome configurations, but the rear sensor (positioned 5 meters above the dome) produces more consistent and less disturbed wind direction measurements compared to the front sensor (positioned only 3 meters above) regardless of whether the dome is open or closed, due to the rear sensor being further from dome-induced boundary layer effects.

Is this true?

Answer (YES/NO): NO